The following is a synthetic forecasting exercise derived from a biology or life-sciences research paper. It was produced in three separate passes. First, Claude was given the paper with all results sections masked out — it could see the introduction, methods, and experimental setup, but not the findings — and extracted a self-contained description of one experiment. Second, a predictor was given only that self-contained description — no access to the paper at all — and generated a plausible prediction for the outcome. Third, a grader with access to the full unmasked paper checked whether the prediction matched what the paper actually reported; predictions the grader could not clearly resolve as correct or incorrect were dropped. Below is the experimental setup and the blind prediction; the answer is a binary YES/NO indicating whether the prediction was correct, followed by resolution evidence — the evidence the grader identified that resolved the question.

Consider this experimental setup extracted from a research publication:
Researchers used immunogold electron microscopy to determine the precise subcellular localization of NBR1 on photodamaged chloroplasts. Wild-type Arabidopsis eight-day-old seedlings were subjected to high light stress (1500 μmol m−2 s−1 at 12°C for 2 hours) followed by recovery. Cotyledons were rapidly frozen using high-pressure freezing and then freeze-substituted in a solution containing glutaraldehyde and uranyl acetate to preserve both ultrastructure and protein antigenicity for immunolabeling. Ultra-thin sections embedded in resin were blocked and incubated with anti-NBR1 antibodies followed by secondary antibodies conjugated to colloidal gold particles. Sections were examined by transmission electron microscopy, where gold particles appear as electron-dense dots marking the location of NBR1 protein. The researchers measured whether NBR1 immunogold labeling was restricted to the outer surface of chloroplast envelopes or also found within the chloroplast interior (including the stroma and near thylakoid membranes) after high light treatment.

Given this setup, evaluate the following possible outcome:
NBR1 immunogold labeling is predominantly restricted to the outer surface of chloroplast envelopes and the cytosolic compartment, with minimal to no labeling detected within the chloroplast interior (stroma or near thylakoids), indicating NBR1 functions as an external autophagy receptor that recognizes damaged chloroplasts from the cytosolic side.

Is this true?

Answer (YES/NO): NO